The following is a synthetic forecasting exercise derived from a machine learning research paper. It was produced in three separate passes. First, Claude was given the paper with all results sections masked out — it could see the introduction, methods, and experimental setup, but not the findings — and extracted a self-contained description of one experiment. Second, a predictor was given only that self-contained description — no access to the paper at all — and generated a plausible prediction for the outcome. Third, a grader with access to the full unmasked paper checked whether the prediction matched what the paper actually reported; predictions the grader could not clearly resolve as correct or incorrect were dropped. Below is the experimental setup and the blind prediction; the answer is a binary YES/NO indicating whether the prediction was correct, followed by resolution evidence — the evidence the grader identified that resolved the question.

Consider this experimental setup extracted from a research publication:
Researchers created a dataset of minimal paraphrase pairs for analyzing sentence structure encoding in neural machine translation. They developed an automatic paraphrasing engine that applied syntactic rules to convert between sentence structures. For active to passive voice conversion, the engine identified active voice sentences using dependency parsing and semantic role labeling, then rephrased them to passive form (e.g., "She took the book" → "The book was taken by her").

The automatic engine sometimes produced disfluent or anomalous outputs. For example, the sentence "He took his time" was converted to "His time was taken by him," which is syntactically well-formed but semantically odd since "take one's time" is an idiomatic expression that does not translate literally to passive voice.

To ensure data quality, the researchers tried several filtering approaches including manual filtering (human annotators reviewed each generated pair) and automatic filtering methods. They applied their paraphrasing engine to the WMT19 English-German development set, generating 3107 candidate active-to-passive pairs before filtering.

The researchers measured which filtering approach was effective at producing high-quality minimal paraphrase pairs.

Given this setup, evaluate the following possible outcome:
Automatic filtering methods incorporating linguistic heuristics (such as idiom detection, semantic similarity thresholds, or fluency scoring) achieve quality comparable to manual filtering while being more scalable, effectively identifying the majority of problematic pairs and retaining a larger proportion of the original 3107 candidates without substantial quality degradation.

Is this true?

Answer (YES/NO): NO